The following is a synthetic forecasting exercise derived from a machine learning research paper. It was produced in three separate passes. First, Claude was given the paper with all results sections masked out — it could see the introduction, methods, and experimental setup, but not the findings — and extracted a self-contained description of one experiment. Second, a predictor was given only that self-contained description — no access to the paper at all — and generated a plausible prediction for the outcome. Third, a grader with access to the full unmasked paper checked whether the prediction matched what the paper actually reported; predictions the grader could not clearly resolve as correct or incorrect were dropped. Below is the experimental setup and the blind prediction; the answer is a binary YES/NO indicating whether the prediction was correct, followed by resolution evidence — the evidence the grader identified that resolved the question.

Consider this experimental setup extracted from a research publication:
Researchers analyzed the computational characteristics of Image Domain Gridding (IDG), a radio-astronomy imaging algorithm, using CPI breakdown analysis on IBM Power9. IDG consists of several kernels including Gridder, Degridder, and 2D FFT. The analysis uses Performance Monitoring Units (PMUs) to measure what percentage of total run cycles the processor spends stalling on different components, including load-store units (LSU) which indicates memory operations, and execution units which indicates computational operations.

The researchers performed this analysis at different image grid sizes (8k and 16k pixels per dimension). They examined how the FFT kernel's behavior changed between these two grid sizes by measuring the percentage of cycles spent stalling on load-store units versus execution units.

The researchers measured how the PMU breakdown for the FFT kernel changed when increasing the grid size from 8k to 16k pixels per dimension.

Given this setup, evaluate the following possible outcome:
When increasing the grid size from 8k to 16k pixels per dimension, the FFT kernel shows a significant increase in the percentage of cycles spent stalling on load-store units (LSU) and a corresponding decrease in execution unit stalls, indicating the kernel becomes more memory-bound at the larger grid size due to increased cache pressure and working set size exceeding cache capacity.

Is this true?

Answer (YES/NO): YES